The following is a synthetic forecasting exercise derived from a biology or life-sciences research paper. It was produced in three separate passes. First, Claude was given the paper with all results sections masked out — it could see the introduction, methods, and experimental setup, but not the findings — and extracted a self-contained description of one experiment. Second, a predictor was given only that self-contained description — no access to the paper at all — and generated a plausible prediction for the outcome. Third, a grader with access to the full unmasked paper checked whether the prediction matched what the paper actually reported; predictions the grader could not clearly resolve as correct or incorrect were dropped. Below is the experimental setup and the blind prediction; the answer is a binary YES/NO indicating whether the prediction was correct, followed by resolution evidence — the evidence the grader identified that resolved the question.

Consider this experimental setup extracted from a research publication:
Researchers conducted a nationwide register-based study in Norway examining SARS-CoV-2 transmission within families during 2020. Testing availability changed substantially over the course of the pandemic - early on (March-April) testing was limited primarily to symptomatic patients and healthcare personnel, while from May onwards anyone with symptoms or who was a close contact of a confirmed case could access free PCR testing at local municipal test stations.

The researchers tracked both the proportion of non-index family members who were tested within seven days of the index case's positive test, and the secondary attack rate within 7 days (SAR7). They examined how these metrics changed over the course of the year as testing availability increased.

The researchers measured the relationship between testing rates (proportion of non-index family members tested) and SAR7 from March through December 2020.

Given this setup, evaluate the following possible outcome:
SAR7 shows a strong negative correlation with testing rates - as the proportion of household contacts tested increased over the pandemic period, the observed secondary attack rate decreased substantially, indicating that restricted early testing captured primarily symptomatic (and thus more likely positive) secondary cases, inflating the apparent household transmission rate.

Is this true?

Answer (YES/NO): NO